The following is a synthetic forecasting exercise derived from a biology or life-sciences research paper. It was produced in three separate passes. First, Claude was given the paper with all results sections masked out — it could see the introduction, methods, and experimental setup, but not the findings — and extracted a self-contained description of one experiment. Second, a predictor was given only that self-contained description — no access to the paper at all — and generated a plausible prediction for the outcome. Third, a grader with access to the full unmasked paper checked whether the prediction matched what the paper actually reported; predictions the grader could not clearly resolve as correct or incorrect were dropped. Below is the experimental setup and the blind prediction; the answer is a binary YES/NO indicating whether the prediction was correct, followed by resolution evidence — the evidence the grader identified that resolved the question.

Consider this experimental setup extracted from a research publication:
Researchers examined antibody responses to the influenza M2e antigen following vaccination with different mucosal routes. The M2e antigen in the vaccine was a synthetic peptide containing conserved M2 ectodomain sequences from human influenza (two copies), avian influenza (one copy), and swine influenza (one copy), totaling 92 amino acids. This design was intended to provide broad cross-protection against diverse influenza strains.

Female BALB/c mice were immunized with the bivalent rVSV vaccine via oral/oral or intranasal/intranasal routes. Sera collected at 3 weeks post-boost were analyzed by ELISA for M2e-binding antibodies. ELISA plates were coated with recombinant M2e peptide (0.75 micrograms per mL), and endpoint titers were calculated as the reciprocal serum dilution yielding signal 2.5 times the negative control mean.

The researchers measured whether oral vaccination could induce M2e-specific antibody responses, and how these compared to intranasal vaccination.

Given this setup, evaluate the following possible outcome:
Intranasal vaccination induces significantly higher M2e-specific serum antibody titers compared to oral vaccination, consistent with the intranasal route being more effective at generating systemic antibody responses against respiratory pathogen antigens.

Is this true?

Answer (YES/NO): NO